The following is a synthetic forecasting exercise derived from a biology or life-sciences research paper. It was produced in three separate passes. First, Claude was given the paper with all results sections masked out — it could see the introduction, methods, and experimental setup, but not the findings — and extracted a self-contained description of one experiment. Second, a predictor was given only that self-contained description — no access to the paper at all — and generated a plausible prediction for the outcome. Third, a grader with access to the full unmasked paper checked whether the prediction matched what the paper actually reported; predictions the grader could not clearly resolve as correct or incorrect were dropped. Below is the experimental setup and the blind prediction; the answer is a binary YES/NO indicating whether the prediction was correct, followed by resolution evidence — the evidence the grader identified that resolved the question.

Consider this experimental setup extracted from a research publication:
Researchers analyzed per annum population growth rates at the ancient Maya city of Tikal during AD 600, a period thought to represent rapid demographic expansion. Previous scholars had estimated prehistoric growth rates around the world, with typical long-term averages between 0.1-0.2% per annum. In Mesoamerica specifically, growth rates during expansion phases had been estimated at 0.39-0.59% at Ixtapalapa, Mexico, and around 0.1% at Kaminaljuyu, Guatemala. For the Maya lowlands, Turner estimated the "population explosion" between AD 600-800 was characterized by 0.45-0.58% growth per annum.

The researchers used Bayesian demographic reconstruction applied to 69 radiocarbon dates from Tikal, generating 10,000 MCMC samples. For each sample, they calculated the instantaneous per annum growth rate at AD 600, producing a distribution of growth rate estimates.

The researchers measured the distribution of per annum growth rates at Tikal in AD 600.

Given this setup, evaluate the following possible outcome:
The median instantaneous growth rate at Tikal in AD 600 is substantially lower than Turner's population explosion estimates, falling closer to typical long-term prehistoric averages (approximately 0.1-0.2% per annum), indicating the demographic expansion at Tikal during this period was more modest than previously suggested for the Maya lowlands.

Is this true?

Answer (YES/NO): NO